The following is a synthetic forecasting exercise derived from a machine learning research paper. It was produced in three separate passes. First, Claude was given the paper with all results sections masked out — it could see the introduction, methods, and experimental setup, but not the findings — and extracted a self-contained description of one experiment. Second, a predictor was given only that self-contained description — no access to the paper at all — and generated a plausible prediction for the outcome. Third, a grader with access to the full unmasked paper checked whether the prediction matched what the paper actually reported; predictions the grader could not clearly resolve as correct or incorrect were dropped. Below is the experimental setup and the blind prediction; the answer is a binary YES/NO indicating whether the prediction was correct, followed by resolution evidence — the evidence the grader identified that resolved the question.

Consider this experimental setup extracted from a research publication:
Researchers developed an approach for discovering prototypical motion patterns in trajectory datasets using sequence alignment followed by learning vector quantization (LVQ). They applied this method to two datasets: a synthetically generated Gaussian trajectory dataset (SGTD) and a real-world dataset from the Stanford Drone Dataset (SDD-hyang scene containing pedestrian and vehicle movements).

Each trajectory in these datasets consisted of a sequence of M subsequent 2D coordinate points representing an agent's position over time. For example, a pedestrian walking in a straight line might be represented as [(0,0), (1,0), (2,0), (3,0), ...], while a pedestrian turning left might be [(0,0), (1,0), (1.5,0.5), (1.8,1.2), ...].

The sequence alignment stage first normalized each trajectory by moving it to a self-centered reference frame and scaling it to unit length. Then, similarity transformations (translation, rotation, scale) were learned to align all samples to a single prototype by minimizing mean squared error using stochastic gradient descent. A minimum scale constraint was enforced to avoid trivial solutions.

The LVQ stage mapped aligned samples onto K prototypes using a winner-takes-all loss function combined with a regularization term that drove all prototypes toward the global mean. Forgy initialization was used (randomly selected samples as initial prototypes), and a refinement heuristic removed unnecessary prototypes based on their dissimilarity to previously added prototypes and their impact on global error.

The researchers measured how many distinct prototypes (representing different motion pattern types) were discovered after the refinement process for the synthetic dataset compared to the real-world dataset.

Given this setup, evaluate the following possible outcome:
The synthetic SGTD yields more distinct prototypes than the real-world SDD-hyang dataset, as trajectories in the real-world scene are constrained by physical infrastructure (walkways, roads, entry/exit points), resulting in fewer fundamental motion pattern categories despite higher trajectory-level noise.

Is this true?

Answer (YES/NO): NO